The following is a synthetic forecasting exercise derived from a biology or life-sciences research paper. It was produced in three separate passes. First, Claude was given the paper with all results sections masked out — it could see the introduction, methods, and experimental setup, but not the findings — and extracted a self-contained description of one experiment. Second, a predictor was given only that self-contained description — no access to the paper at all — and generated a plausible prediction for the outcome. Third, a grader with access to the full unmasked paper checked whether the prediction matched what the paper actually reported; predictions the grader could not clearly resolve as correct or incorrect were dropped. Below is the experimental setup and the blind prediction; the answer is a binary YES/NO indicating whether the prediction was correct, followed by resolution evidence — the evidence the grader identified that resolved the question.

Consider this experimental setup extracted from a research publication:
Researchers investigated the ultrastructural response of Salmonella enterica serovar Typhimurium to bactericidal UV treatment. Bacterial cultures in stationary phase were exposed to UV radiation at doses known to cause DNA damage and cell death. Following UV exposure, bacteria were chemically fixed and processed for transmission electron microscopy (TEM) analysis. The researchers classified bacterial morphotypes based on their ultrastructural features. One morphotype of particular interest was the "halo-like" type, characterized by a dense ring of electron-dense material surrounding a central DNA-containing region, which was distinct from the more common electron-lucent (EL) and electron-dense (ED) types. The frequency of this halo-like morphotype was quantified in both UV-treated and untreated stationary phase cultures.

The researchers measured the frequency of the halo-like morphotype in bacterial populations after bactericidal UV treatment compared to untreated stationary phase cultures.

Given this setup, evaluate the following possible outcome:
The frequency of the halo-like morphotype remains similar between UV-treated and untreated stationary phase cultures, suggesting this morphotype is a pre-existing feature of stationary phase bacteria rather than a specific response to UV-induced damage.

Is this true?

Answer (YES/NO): NO